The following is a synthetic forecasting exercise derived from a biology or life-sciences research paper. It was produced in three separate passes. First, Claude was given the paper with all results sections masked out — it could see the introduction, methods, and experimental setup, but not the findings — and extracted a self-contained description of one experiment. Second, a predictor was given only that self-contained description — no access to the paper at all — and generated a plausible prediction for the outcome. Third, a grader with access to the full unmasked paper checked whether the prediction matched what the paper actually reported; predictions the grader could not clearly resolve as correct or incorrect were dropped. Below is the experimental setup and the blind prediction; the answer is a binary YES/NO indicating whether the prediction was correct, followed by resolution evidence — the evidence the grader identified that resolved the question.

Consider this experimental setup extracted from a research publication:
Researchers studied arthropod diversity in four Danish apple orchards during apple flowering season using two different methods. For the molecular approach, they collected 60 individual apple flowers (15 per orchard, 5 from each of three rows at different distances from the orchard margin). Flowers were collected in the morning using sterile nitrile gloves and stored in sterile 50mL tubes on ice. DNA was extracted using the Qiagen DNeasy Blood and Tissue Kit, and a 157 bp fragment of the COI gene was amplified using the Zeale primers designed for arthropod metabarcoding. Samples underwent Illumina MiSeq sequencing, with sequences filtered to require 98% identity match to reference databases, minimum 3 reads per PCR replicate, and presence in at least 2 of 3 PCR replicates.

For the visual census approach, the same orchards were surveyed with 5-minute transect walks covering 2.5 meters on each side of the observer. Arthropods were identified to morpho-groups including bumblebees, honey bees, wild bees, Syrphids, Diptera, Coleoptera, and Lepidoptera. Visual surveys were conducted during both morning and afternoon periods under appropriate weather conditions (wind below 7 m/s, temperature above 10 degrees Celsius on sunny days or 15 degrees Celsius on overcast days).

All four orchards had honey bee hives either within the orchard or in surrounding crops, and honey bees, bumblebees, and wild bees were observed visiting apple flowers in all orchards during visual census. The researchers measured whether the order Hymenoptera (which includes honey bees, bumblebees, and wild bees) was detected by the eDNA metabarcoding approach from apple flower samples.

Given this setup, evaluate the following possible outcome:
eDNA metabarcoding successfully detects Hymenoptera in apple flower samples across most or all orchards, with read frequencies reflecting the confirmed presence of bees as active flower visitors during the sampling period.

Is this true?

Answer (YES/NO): NO